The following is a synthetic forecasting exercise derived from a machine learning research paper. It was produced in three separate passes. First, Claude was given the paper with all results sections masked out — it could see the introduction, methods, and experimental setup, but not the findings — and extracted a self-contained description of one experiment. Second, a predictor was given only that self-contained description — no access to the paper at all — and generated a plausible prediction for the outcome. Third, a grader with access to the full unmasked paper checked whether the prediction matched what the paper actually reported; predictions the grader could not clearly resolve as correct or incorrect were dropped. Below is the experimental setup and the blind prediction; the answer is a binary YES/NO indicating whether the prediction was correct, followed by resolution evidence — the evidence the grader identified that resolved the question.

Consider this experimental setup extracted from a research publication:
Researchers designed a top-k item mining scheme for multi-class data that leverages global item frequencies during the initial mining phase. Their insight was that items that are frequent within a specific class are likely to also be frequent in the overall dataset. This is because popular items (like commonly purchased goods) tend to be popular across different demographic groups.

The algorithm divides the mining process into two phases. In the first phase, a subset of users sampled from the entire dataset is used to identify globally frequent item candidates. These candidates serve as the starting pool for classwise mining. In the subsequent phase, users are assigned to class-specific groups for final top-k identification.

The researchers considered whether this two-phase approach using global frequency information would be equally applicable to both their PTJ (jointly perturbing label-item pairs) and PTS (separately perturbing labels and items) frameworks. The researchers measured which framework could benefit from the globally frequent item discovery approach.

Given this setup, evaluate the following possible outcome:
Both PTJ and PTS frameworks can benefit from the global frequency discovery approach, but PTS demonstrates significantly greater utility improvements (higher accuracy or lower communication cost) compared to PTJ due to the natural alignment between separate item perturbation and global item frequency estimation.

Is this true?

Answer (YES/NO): NO